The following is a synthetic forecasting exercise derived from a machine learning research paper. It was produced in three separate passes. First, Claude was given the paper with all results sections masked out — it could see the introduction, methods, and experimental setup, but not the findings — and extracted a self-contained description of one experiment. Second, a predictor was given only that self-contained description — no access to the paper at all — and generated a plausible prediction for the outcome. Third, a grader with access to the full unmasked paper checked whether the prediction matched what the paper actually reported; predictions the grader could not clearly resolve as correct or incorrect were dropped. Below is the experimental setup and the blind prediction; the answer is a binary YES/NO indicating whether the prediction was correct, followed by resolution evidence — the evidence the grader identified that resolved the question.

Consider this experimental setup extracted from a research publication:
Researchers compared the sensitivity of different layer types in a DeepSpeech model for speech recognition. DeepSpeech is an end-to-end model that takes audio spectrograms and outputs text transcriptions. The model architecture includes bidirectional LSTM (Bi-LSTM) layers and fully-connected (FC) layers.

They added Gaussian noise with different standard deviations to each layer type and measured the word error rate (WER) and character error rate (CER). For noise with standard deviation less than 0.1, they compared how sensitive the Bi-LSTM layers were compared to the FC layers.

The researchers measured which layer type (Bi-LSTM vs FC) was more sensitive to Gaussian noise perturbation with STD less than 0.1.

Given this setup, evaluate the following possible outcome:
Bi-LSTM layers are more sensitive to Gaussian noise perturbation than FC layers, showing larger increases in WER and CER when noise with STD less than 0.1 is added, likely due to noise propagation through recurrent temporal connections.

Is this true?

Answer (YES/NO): YES